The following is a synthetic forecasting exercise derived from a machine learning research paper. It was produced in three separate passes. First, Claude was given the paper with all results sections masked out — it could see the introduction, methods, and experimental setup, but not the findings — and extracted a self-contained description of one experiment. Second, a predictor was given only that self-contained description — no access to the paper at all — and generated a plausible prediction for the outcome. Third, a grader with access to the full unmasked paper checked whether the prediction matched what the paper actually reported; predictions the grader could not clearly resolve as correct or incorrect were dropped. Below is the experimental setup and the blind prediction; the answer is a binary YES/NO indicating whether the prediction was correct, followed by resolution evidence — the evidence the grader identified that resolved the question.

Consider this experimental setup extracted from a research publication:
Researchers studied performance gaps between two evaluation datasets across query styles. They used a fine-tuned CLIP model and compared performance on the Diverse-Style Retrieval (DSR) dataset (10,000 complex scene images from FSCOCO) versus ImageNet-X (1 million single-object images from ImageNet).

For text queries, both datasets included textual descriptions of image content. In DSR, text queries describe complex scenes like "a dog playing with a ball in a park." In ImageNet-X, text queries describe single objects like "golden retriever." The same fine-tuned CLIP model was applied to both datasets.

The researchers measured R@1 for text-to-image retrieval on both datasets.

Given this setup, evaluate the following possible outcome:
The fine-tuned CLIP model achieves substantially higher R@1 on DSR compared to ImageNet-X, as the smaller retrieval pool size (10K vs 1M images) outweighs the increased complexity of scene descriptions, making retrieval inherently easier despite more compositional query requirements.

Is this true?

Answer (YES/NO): YES